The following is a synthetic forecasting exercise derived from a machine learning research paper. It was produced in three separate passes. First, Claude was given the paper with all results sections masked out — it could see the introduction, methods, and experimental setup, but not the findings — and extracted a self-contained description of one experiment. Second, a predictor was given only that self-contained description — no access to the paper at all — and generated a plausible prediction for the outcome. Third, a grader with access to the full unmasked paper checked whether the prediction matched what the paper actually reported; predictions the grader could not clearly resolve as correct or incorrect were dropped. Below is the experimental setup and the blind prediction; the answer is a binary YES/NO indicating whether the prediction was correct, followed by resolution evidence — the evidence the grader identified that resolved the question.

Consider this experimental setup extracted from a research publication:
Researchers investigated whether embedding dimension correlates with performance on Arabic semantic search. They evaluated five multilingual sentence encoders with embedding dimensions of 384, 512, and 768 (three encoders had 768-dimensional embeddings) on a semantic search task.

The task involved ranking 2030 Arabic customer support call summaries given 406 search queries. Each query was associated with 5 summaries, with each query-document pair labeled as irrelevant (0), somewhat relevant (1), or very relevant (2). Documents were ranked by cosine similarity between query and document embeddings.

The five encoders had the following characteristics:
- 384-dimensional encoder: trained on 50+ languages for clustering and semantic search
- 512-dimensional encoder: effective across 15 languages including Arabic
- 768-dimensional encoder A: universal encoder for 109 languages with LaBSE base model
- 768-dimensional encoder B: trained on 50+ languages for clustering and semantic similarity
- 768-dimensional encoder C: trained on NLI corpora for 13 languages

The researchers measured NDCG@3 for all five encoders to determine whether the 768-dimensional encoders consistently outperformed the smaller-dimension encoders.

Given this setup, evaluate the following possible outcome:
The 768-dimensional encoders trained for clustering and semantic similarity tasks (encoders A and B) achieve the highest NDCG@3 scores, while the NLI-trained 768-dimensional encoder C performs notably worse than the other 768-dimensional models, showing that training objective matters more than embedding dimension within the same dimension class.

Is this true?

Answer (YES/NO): NO